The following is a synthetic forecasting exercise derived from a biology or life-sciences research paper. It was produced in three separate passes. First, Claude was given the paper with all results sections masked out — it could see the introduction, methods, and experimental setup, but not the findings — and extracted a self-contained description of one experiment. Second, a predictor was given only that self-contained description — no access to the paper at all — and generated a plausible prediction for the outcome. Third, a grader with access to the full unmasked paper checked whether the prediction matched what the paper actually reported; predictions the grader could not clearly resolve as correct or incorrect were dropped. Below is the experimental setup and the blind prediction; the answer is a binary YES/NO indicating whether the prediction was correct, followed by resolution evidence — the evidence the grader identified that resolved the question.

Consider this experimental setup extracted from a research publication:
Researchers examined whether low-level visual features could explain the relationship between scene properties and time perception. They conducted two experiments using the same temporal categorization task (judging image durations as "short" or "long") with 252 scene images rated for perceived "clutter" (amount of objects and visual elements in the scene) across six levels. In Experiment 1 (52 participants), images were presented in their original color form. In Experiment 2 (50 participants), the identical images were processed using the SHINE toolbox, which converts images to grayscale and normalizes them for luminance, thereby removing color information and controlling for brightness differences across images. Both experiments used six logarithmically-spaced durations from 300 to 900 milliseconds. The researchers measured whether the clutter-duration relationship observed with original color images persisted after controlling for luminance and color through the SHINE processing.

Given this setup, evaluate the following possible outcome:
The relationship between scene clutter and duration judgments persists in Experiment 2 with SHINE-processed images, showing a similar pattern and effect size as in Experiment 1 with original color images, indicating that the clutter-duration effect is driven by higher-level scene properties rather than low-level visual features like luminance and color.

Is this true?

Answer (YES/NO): NO